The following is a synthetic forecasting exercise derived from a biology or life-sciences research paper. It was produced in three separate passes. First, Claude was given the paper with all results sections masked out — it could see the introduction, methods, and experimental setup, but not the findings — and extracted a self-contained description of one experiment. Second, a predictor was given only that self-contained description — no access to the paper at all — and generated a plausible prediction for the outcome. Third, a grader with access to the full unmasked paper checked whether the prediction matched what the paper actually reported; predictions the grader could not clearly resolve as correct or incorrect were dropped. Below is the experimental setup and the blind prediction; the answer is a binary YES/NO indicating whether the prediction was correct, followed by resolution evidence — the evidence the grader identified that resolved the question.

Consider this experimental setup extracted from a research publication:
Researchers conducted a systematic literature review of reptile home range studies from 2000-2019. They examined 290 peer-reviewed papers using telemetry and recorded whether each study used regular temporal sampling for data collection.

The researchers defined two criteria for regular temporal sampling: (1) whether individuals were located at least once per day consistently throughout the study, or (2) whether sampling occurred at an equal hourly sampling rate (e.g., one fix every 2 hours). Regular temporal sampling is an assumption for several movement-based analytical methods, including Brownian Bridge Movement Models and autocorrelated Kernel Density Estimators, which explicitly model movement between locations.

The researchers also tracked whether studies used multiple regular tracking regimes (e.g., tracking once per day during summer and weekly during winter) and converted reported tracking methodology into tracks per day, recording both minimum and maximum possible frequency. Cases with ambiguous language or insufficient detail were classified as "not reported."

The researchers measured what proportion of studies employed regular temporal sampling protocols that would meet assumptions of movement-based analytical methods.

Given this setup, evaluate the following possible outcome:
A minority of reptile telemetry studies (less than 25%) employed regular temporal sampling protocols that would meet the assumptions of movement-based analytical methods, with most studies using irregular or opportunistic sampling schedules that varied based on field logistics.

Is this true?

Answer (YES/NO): NO